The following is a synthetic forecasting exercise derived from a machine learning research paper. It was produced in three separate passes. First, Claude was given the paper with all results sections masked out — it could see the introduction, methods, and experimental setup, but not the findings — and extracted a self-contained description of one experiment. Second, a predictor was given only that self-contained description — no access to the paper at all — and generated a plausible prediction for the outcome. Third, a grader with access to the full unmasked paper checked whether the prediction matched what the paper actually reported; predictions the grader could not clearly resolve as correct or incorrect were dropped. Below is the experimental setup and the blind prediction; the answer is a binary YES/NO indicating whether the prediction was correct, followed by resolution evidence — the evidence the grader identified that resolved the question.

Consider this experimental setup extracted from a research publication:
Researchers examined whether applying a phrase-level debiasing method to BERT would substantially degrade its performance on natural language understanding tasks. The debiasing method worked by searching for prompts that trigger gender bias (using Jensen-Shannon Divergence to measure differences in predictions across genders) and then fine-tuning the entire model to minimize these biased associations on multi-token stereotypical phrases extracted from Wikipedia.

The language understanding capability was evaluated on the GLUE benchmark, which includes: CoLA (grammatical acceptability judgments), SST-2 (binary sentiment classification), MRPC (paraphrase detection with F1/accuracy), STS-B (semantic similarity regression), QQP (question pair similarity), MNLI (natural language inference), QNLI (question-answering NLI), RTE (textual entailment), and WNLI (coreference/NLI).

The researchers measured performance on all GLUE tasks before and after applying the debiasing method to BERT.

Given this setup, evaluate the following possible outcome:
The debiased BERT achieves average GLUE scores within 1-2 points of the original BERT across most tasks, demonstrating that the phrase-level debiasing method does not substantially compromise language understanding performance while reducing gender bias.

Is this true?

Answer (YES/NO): YES